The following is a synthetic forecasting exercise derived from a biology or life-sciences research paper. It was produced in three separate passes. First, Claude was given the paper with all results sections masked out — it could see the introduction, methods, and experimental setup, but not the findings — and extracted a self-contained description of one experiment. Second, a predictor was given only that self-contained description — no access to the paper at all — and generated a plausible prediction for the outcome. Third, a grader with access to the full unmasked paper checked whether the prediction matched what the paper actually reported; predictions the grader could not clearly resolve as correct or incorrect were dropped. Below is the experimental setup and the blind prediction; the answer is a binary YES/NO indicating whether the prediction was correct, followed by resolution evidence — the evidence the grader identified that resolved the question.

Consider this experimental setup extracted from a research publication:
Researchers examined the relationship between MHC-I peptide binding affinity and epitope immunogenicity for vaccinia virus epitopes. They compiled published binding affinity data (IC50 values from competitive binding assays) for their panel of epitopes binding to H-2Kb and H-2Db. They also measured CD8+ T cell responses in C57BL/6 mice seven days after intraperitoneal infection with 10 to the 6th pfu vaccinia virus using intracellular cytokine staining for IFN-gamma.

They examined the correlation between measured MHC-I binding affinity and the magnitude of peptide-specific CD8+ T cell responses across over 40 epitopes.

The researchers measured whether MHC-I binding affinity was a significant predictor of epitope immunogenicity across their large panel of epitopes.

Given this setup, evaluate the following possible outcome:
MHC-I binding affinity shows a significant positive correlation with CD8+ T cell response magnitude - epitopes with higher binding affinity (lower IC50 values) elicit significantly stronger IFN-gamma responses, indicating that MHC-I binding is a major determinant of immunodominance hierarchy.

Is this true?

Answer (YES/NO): NO